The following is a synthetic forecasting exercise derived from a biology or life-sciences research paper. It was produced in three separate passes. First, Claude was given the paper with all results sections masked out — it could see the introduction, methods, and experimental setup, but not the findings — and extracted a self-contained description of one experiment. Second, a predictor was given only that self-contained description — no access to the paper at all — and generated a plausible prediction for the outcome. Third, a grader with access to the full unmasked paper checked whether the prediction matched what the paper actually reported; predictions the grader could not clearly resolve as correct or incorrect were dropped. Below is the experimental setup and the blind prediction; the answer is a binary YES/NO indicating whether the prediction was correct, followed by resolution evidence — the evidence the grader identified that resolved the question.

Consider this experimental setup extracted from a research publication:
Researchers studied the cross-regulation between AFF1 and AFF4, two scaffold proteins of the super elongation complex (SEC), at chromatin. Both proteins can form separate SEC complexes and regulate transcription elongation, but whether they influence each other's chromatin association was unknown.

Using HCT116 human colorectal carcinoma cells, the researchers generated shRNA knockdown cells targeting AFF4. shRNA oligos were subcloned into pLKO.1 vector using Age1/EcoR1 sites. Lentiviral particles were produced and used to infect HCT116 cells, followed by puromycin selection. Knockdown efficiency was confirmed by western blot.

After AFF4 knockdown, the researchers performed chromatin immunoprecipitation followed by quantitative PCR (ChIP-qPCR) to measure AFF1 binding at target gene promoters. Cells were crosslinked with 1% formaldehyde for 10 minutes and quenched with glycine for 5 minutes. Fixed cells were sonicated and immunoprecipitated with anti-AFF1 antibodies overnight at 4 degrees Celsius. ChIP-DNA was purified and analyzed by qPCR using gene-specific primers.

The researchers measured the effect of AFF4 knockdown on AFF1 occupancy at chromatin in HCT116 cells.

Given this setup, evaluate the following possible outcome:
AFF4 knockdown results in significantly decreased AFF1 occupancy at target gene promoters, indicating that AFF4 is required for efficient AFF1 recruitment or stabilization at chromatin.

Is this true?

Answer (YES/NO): NO